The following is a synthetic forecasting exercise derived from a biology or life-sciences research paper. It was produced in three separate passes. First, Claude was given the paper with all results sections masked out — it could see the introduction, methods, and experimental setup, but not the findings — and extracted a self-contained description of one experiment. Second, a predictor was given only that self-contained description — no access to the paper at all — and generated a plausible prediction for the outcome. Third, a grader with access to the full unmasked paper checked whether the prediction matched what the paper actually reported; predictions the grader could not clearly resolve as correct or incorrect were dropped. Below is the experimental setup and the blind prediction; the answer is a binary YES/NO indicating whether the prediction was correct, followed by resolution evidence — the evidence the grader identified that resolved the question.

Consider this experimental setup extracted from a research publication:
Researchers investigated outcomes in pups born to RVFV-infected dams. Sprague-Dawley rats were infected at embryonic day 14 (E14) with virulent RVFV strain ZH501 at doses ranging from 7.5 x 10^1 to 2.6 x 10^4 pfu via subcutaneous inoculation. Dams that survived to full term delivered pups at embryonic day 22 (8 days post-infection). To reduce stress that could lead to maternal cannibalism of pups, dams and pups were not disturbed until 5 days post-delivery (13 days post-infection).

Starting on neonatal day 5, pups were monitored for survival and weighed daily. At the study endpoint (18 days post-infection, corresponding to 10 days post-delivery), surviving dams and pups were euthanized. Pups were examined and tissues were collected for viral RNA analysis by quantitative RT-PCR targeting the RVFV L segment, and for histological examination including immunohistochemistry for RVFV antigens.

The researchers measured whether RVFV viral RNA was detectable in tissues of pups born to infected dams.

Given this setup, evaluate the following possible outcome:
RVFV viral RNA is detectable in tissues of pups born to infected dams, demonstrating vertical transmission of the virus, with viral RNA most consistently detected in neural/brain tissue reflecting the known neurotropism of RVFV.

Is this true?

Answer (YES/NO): NO